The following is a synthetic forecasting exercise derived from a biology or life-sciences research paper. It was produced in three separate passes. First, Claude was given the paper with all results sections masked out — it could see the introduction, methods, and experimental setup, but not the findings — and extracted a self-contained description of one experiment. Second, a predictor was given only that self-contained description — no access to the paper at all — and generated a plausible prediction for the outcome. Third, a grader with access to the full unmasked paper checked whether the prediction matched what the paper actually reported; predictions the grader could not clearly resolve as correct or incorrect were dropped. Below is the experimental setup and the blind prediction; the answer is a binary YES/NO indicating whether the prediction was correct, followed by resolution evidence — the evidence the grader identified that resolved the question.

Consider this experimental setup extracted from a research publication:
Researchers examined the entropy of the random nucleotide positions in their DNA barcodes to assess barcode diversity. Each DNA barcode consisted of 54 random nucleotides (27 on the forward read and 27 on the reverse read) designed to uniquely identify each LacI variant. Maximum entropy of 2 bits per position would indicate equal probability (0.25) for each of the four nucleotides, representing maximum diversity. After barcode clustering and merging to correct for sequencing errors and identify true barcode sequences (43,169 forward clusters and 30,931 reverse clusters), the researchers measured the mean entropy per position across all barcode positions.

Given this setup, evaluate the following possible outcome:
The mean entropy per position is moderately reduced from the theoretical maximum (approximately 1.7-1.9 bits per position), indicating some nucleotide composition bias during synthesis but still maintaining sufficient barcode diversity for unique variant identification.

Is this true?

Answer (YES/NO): NO